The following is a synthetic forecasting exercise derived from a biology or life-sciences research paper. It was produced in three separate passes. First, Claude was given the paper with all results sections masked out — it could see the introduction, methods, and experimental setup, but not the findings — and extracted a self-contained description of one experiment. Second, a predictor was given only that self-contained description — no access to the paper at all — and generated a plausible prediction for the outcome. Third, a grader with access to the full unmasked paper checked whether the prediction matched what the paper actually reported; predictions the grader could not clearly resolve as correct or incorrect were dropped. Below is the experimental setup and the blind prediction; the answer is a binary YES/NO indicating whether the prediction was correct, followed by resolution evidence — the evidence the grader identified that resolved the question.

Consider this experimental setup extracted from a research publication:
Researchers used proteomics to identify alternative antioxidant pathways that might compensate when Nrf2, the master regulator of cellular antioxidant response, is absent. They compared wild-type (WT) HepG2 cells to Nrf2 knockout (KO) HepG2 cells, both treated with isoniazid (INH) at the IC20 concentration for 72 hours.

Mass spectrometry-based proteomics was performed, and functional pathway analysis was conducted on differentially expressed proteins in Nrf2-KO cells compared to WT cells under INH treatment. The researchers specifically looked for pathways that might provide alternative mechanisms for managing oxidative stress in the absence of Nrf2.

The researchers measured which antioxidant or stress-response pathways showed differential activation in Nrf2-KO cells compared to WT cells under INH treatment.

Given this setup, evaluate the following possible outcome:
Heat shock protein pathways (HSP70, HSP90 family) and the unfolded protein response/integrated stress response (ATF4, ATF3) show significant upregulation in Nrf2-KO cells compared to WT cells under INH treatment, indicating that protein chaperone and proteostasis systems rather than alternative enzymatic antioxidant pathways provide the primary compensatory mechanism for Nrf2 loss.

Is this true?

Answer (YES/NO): NO